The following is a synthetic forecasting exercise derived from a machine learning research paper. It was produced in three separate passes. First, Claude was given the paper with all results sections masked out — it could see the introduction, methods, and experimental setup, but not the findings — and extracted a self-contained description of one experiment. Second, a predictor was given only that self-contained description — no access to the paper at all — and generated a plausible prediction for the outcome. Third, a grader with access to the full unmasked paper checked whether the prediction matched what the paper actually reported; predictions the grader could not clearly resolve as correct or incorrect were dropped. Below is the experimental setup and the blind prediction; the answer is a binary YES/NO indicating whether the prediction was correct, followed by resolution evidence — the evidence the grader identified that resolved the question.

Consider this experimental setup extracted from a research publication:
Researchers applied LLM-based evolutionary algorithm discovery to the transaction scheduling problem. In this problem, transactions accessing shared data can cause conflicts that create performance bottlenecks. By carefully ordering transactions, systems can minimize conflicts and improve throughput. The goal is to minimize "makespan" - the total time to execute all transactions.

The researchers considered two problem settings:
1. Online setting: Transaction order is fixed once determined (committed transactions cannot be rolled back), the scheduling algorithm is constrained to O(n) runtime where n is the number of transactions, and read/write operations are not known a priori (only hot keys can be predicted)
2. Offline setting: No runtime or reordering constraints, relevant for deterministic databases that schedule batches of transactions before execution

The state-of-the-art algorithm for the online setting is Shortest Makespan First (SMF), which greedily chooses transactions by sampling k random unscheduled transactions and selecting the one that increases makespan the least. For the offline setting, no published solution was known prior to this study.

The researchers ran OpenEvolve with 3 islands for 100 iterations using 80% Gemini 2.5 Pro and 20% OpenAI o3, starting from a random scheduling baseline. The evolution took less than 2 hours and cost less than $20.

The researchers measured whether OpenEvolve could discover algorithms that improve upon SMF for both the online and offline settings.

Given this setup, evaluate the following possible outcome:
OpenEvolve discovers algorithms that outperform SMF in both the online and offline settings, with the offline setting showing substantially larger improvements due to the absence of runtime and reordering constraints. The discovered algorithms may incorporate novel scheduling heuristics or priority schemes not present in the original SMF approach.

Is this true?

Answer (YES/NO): NO